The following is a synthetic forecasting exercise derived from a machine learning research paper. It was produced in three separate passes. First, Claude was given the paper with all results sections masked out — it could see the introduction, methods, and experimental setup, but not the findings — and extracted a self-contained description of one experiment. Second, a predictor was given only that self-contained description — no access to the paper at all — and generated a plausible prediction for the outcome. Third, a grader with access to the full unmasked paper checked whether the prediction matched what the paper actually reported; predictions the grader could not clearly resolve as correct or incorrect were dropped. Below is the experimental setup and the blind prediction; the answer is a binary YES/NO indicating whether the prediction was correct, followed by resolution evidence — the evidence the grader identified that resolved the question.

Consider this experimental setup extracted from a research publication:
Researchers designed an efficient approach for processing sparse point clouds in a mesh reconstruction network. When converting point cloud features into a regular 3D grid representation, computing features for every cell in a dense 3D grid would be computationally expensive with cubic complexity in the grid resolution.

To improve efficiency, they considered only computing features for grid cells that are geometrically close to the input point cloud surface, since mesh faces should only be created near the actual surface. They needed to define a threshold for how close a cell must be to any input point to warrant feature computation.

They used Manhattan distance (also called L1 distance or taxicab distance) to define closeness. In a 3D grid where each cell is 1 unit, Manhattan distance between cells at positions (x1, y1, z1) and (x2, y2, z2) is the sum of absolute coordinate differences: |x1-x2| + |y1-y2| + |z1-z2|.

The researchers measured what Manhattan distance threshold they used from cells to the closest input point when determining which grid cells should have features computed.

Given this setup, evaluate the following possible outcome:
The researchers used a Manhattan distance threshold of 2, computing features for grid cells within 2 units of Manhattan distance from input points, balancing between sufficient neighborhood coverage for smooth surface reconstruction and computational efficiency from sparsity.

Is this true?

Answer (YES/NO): NO